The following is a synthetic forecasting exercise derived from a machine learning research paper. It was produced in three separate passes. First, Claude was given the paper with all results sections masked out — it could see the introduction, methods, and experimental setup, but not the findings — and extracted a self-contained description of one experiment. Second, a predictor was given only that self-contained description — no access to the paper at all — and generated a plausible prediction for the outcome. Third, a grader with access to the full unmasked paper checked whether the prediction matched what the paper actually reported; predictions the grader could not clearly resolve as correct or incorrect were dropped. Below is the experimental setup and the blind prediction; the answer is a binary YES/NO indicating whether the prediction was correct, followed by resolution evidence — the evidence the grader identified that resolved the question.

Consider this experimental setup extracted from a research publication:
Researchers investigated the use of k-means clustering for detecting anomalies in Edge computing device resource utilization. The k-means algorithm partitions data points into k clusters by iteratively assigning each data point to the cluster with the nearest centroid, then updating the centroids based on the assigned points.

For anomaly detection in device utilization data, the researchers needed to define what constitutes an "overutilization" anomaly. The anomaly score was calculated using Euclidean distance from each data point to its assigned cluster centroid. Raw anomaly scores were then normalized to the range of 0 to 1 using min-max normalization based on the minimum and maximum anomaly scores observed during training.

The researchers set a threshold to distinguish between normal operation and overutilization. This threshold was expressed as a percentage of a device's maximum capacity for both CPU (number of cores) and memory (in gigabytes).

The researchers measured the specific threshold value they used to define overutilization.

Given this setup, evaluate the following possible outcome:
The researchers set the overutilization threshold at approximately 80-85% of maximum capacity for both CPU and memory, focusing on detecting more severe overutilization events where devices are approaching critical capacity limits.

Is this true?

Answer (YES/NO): NO